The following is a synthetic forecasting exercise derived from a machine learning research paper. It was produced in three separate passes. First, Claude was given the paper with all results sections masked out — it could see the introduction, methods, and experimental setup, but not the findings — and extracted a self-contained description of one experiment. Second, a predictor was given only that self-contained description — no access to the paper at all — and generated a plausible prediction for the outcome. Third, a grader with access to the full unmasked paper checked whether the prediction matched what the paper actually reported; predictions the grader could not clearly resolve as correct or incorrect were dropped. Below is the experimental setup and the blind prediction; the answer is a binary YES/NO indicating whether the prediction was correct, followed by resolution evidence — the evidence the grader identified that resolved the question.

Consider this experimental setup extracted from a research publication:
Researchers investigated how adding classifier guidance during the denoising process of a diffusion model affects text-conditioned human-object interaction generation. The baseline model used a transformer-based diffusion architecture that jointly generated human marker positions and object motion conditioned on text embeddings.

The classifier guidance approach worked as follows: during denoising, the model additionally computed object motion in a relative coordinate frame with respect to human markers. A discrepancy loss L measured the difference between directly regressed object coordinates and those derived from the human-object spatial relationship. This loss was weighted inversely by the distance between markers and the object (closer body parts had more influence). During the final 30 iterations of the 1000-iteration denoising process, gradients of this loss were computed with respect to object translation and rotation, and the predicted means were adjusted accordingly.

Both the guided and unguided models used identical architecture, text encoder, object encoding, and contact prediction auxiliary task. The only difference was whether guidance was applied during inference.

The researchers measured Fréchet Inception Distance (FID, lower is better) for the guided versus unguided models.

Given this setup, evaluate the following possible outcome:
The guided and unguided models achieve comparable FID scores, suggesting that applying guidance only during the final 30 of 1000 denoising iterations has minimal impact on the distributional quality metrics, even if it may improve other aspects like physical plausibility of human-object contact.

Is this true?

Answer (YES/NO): YES